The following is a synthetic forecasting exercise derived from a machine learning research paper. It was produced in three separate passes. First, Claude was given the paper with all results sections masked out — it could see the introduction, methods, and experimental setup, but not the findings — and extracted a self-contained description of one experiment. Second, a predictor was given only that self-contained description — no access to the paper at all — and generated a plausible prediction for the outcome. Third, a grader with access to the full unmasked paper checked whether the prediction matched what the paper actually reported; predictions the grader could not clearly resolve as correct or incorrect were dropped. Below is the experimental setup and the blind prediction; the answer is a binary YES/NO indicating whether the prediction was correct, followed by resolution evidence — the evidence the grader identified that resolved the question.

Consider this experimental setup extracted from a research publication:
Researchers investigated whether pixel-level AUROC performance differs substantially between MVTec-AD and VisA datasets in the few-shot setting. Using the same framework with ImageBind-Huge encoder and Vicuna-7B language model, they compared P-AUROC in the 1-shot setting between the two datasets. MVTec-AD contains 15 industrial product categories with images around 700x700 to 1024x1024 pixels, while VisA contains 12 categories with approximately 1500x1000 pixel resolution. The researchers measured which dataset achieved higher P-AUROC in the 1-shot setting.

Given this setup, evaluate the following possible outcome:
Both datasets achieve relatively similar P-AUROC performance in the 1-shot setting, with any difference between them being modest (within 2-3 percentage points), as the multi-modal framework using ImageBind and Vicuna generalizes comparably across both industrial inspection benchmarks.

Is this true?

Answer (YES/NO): YES